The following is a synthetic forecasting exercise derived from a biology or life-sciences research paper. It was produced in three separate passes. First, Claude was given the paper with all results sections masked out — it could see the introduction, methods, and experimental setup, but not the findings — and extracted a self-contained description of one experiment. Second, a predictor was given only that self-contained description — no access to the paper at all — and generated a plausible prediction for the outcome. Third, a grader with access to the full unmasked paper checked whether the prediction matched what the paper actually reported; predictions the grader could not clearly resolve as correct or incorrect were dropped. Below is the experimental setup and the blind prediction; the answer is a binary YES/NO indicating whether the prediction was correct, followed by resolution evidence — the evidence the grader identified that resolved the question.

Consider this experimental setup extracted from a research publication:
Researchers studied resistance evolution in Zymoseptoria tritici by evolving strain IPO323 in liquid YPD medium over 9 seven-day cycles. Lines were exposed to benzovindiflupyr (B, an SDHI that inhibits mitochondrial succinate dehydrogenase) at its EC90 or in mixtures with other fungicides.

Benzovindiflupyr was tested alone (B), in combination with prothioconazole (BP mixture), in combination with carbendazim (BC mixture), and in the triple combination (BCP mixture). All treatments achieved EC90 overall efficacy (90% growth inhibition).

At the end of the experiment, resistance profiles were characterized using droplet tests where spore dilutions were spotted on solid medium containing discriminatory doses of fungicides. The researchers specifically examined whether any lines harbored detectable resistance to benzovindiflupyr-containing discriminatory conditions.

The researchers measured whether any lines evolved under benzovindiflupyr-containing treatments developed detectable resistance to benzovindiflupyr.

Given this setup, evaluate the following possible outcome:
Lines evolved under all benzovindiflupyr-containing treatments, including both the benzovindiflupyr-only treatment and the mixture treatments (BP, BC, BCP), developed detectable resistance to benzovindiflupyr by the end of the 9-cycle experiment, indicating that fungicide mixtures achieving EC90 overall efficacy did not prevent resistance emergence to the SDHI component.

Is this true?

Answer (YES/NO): NO